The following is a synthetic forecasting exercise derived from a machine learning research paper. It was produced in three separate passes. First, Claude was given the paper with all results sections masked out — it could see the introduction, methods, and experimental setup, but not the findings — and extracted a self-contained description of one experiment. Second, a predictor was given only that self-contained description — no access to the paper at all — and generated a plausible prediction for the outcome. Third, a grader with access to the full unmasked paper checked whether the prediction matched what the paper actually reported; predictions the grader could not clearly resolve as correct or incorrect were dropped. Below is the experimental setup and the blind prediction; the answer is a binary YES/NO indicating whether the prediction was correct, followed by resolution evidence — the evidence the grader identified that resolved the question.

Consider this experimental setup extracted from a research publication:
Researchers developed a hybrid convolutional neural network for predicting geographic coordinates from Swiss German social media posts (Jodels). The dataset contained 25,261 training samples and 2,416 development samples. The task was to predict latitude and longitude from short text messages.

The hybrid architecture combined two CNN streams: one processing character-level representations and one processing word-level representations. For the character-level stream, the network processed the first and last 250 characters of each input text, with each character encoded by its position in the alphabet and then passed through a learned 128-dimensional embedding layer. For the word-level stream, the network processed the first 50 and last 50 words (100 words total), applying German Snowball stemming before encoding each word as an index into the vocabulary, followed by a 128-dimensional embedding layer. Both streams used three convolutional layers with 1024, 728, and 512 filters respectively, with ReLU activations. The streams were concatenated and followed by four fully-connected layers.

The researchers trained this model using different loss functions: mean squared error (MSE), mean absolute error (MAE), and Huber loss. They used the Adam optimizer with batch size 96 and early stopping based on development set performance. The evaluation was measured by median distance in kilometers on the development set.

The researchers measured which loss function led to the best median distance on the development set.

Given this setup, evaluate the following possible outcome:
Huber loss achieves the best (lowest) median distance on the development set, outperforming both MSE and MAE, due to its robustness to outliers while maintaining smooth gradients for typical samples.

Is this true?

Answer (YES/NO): NO